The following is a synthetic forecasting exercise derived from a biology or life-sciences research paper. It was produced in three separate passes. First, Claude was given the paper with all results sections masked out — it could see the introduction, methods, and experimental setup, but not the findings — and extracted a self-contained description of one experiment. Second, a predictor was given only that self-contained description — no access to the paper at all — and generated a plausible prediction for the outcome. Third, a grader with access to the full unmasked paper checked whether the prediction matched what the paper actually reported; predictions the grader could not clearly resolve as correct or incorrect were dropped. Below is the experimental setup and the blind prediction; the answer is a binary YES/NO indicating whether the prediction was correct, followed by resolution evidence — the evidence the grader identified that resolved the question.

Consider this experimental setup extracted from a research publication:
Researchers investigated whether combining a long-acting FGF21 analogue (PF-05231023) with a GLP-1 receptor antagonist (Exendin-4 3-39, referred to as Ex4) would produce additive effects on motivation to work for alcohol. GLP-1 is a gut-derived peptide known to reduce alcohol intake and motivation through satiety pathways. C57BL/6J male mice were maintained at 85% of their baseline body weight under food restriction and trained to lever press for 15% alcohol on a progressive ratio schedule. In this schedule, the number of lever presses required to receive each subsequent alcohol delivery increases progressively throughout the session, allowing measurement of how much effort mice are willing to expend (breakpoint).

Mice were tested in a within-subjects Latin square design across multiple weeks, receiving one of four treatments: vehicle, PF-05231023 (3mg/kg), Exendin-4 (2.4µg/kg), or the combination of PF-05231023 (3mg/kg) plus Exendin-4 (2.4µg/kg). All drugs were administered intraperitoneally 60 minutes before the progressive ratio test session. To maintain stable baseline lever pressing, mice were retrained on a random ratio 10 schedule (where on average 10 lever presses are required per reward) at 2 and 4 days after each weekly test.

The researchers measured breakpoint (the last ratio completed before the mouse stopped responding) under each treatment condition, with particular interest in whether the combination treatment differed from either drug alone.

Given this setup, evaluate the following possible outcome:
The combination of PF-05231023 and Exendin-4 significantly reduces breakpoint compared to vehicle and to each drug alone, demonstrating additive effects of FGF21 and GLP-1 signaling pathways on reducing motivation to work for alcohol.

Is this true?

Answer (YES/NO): NO